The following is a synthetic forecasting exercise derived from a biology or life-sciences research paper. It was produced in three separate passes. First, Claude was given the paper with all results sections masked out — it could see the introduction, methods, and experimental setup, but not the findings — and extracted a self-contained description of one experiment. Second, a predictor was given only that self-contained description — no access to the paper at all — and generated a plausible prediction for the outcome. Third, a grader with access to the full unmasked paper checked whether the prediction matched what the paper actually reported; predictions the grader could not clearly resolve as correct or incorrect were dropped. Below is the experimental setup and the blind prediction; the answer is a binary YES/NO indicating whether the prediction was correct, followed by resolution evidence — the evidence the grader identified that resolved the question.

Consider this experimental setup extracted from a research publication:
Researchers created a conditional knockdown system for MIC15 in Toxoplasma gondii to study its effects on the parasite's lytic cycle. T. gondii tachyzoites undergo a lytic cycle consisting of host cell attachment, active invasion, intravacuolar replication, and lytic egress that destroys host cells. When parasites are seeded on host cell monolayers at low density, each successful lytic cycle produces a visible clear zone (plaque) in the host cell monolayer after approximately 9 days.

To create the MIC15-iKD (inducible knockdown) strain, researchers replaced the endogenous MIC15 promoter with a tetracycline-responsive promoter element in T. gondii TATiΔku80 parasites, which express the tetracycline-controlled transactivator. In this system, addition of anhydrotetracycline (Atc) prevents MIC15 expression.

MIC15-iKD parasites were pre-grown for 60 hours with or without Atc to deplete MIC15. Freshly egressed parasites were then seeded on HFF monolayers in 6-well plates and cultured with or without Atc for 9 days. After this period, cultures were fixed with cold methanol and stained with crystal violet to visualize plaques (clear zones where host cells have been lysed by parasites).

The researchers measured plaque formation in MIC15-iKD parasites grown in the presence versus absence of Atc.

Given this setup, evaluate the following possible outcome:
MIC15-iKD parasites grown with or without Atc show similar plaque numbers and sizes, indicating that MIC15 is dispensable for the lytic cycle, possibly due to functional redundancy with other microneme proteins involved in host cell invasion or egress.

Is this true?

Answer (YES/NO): NO